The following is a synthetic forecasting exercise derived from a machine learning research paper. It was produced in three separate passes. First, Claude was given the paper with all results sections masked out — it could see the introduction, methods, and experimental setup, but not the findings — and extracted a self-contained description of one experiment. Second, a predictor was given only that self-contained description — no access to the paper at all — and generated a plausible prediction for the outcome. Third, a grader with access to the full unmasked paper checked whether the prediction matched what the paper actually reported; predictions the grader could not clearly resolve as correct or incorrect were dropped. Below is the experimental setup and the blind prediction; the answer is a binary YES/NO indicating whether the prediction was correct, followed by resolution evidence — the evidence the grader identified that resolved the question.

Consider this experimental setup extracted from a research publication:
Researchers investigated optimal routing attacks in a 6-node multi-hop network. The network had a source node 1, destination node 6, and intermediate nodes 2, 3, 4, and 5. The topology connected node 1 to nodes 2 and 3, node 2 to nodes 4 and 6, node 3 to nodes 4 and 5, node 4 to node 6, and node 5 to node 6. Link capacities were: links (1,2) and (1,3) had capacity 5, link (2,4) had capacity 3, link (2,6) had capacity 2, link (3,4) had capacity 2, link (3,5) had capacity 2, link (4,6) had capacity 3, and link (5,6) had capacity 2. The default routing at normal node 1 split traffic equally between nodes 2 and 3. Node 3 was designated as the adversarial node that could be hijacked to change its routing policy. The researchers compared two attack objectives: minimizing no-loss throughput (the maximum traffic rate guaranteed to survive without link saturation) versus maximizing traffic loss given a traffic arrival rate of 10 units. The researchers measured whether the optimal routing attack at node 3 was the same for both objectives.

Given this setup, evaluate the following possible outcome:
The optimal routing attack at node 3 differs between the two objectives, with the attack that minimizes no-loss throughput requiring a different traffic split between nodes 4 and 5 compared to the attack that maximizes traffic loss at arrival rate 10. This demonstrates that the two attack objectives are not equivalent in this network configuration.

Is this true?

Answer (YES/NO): YES